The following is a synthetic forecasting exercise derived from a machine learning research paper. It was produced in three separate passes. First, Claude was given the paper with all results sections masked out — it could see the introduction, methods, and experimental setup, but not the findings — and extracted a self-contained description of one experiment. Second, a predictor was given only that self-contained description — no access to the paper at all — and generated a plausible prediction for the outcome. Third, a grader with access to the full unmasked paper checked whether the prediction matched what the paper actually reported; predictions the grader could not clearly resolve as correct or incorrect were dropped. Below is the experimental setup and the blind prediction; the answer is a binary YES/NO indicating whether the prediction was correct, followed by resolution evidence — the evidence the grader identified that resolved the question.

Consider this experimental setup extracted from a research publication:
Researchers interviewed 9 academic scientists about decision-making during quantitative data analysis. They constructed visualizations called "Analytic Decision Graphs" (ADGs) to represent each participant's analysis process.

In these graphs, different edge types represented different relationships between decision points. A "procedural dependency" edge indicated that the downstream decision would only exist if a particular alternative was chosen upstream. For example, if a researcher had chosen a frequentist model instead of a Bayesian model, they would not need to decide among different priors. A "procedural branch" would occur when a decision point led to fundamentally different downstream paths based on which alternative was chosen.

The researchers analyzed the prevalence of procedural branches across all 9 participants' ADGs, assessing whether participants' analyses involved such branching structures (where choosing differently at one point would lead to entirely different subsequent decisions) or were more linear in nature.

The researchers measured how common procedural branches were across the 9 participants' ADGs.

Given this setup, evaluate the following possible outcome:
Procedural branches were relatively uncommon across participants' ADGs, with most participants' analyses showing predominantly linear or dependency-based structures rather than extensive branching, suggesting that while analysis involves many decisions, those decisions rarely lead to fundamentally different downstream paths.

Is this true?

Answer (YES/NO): YES